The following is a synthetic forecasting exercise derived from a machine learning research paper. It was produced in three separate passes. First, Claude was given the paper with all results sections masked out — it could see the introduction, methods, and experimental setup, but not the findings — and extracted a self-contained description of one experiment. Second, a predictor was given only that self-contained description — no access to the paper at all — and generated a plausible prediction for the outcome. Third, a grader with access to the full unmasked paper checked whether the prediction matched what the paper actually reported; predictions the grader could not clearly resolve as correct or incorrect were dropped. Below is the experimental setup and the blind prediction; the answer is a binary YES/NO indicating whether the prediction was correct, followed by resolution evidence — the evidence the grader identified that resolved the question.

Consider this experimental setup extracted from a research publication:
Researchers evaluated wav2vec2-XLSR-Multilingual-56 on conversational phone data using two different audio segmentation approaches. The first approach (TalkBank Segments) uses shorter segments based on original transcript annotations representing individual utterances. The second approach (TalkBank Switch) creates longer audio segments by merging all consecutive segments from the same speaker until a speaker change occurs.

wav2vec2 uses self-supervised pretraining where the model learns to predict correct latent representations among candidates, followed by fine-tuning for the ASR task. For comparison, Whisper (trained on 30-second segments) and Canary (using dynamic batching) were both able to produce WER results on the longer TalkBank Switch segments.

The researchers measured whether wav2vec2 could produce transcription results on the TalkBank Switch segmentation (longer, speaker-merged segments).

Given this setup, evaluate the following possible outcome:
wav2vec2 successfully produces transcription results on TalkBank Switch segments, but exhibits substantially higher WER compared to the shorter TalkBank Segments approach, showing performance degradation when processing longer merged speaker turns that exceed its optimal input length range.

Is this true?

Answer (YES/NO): NO